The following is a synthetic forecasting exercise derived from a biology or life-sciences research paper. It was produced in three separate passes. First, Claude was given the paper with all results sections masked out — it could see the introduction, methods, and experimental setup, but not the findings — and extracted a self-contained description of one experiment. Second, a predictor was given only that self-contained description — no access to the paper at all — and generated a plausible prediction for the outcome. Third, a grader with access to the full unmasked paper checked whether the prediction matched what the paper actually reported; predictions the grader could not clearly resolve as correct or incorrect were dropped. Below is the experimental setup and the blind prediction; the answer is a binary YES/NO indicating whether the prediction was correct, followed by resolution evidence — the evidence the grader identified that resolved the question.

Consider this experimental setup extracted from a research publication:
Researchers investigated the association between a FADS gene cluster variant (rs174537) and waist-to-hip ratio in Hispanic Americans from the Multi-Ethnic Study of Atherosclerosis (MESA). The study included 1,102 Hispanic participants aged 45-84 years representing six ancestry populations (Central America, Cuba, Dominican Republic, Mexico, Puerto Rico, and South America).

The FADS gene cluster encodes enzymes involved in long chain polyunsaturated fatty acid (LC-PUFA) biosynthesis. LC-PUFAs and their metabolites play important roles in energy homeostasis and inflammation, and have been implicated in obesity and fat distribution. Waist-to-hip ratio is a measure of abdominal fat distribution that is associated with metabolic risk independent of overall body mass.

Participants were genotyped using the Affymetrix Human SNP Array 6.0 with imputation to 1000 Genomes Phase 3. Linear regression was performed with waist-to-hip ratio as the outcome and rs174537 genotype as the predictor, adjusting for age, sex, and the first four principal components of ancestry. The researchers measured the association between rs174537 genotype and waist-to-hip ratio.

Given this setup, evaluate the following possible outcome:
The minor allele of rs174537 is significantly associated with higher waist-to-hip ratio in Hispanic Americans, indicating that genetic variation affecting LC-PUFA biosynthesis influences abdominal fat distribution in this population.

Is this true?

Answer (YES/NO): NO